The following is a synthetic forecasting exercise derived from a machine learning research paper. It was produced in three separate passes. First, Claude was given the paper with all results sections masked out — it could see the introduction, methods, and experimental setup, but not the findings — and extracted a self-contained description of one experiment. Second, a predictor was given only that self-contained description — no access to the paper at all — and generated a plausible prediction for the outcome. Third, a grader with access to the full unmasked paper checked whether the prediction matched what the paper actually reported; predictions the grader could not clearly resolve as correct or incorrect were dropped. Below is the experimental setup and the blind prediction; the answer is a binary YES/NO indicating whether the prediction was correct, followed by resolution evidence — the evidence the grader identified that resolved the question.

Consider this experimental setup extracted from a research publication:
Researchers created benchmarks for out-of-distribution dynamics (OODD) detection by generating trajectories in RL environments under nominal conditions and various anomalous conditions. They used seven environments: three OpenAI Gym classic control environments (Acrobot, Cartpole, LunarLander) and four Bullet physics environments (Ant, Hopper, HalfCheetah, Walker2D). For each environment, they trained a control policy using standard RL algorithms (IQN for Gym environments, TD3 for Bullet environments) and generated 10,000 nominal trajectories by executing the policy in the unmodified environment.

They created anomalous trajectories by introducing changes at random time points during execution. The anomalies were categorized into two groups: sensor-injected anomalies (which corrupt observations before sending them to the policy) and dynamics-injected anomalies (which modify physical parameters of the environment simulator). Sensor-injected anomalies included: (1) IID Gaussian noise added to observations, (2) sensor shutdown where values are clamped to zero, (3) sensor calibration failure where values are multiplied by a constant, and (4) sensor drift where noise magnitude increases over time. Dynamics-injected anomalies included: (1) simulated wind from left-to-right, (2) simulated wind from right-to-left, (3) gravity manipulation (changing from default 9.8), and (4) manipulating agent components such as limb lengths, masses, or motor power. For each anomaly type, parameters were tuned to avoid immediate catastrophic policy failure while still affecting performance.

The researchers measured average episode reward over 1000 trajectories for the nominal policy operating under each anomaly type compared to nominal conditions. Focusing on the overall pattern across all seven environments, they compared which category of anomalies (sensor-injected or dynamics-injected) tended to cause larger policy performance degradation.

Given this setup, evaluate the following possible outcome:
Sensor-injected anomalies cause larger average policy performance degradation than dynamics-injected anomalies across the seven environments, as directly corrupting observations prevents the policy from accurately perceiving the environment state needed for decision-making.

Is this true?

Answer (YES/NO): NO